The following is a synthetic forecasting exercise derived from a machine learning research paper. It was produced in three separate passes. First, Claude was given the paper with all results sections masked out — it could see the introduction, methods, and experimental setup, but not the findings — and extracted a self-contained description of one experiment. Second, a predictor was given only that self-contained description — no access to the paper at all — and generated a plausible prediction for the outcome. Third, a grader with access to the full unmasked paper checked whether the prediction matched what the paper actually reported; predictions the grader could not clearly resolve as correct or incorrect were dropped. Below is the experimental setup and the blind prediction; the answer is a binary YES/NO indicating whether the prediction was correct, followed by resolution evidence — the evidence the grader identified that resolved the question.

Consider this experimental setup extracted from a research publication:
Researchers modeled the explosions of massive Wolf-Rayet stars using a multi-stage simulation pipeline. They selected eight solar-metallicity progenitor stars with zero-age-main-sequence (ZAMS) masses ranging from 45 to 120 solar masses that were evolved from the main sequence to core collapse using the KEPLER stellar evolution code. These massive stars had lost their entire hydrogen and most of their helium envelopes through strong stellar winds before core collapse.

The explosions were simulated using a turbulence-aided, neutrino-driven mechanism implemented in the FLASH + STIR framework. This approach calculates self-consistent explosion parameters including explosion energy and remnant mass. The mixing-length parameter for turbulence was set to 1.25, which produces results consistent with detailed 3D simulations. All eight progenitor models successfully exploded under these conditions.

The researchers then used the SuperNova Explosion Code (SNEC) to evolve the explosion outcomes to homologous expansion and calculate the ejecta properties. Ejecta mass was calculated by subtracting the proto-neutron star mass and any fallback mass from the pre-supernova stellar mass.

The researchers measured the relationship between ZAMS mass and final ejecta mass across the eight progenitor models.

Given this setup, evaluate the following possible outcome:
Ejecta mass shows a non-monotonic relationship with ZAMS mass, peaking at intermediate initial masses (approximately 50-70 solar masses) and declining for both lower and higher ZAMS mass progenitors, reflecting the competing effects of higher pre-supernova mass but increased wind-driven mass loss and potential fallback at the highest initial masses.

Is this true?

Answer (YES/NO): NO